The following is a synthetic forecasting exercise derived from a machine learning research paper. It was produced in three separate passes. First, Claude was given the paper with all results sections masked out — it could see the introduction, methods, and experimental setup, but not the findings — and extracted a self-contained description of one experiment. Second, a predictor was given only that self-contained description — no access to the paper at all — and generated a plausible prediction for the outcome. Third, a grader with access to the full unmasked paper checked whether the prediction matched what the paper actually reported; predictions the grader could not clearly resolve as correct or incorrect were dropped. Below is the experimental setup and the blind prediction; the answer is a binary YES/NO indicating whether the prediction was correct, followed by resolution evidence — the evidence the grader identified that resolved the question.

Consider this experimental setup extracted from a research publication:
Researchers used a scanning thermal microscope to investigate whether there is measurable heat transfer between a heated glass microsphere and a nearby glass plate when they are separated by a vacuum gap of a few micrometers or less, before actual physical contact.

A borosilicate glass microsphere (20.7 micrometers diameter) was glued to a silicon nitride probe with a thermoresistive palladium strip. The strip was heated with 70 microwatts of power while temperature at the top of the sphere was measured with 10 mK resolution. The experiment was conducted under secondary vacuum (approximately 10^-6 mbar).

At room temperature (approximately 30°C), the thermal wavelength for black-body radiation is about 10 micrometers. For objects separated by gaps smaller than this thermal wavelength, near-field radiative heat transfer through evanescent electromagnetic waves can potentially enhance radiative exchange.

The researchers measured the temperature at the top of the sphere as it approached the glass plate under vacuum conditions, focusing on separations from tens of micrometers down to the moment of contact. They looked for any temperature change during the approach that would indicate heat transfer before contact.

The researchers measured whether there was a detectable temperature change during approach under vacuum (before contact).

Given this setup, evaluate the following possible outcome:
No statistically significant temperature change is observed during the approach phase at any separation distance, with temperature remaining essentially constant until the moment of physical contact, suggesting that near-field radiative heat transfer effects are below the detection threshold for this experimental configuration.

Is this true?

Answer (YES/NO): YES